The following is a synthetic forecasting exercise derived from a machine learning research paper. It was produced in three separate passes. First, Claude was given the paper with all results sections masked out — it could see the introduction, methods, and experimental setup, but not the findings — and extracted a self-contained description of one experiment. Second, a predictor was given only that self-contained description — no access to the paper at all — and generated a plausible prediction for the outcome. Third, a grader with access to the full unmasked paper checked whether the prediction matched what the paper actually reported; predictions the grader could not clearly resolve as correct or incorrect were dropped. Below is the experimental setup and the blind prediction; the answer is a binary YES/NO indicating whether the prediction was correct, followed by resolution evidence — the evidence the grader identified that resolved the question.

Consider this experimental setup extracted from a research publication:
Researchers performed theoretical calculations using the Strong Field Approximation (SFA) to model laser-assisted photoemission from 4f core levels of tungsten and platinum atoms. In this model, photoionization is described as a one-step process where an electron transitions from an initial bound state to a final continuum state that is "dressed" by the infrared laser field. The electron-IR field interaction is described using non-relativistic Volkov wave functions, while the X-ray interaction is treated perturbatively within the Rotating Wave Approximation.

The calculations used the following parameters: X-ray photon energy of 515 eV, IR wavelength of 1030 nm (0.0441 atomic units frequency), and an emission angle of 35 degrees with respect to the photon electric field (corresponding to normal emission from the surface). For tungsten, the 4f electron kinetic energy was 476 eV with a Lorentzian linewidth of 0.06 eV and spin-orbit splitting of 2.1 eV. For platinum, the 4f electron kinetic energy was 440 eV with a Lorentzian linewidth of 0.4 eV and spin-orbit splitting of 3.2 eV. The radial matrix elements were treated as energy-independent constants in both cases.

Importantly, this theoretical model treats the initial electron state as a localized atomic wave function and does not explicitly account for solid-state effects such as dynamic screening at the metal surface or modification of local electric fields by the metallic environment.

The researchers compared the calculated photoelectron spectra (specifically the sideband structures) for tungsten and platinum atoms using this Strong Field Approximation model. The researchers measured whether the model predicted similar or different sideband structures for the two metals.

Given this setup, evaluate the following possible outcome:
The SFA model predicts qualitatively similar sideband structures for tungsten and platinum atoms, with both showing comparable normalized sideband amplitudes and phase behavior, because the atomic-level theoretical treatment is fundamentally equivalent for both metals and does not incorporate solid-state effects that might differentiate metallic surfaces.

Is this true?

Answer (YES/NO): YES